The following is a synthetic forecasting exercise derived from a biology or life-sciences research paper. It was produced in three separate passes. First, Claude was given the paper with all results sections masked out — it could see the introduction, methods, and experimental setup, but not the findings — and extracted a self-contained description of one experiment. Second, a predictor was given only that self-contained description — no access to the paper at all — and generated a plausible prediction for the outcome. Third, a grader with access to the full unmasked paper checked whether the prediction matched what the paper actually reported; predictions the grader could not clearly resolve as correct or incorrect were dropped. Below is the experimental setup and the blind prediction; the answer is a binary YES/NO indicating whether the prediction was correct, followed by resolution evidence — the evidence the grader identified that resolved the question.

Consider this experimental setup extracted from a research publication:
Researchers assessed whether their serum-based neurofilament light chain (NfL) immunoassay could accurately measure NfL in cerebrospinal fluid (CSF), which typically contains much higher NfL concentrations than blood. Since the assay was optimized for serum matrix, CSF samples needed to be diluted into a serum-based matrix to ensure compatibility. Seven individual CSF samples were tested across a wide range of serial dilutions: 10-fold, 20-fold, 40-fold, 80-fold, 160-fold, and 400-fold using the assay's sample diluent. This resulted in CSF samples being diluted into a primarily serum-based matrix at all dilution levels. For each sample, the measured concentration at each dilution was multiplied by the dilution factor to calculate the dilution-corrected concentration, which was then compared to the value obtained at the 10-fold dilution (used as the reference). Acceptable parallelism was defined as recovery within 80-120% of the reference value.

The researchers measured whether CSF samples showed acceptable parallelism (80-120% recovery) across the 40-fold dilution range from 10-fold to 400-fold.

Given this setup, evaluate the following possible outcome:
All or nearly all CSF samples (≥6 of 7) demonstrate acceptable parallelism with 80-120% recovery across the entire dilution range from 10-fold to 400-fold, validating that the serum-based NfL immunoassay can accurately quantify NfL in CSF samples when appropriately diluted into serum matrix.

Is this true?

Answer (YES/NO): NO